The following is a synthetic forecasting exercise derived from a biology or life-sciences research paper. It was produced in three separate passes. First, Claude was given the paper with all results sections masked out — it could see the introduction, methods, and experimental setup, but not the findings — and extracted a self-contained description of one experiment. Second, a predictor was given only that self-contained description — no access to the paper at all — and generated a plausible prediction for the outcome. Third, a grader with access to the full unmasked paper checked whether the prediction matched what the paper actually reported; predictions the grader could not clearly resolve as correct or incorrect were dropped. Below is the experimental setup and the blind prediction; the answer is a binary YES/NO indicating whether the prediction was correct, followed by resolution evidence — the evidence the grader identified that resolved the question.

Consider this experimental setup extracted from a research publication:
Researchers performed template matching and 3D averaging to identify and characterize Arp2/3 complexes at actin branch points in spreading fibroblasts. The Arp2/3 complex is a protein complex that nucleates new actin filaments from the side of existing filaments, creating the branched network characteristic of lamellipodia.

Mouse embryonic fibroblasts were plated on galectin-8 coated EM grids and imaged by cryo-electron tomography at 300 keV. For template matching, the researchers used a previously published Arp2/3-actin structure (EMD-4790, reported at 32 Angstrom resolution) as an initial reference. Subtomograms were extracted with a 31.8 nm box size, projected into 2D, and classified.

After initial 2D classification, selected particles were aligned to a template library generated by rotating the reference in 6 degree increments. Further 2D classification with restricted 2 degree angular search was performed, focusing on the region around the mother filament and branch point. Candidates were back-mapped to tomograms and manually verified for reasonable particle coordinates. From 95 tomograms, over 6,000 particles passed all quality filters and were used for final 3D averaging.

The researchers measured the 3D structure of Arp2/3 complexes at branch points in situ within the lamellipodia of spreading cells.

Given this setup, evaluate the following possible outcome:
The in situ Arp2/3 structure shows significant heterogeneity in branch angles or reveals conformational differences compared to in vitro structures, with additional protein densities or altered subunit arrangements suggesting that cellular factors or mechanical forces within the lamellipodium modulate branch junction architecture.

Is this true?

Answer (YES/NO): NO